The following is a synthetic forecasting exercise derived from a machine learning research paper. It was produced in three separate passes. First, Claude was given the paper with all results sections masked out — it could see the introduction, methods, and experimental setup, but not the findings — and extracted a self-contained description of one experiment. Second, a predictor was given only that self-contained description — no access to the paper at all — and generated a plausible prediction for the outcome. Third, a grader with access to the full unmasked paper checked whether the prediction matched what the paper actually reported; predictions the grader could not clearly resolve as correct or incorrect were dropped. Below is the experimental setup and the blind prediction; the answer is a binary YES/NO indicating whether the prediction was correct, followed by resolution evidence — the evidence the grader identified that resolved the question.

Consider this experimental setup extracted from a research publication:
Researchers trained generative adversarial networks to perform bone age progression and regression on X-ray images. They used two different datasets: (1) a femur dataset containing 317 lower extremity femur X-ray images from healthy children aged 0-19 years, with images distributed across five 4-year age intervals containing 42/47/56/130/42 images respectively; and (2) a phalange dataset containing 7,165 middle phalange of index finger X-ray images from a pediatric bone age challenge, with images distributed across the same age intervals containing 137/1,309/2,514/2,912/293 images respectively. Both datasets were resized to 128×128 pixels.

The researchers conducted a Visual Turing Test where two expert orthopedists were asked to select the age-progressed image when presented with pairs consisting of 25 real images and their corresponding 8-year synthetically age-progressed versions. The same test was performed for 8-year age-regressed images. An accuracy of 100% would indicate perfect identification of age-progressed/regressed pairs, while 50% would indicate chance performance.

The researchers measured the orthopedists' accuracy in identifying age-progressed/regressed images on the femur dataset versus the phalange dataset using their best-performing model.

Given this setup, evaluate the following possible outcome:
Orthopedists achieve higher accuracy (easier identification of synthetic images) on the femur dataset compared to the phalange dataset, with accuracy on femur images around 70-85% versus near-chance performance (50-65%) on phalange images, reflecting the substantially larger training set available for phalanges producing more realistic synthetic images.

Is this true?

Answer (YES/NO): NO